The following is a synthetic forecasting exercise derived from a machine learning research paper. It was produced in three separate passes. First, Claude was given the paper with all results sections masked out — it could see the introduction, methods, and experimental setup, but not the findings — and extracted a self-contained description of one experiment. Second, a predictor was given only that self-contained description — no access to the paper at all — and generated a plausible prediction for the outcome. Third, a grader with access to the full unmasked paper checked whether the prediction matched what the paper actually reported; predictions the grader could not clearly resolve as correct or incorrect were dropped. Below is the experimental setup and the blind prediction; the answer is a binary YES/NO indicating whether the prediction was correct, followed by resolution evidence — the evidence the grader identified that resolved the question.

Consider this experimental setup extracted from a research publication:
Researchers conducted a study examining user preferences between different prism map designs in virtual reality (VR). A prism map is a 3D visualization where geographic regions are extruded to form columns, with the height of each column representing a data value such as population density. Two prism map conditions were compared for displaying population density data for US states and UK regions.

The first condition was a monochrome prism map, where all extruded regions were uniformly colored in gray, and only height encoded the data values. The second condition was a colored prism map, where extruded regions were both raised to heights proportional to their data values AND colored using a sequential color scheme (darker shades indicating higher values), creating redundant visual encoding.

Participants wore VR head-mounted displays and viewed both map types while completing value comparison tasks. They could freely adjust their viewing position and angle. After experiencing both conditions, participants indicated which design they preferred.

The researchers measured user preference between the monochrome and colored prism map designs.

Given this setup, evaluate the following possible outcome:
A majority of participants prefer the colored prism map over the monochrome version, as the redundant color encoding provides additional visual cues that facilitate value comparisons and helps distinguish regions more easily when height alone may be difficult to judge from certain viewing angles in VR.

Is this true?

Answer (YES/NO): YES